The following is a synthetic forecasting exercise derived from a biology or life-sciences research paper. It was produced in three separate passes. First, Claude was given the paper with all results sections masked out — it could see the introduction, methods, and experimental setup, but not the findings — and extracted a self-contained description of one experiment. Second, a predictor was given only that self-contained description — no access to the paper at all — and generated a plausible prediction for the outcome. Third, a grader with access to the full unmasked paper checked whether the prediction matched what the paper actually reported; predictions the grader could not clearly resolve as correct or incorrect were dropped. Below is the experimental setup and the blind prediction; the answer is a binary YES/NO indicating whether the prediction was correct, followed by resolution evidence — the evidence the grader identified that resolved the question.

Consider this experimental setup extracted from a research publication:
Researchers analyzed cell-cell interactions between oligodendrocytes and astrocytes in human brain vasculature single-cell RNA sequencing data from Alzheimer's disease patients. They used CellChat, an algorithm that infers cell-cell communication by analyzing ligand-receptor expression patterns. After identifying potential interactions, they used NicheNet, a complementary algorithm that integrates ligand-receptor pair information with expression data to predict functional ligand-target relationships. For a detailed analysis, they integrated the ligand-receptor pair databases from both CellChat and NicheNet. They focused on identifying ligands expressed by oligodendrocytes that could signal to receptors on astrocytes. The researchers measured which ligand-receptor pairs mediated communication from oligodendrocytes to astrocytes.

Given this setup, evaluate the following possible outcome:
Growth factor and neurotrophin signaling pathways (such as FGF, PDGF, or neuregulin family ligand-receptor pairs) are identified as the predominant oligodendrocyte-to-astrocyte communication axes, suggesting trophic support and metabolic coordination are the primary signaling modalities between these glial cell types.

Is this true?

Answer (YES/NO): NO